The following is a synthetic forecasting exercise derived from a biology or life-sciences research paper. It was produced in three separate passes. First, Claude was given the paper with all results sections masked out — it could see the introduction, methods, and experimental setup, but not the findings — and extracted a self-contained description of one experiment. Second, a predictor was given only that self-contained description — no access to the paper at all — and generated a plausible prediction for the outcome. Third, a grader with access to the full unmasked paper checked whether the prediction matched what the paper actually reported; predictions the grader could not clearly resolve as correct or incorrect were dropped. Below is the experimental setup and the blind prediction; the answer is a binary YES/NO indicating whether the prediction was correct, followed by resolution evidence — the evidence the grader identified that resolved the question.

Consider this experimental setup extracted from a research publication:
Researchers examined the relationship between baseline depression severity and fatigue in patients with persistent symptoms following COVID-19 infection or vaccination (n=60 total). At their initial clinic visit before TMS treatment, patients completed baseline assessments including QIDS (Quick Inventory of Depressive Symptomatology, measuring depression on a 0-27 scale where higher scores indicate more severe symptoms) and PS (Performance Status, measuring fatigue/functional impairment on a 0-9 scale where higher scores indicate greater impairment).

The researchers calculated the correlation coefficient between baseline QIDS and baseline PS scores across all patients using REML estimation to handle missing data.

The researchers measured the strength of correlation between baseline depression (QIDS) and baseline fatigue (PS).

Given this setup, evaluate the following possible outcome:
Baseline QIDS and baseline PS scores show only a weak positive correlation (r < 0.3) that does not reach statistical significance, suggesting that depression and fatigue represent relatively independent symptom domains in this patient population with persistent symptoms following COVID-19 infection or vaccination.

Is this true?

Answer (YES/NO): NO